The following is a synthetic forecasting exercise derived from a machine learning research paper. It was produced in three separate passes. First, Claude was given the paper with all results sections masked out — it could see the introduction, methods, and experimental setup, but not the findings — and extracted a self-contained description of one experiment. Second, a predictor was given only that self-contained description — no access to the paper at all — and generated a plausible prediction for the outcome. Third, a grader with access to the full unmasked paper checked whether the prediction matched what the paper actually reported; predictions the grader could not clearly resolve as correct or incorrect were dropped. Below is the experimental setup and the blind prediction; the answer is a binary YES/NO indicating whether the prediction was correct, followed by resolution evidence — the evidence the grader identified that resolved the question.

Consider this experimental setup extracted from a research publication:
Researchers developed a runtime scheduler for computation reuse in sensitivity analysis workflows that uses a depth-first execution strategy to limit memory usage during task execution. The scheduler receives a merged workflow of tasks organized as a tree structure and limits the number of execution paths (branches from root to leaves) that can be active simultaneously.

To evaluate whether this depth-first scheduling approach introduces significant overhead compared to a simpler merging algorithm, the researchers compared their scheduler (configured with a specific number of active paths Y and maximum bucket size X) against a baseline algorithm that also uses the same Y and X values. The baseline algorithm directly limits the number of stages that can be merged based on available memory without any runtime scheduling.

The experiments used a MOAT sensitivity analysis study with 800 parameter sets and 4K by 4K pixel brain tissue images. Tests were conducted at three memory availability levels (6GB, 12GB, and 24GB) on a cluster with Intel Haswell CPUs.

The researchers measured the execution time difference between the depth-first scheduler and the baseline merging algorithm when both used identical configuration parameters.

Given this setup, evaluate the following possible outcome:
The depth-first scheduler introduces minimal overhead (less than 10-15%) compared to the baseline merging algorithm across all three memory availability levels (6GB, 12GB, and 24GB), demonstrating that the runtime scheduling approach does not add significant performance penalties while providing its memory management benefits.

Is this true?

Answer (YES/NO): YES